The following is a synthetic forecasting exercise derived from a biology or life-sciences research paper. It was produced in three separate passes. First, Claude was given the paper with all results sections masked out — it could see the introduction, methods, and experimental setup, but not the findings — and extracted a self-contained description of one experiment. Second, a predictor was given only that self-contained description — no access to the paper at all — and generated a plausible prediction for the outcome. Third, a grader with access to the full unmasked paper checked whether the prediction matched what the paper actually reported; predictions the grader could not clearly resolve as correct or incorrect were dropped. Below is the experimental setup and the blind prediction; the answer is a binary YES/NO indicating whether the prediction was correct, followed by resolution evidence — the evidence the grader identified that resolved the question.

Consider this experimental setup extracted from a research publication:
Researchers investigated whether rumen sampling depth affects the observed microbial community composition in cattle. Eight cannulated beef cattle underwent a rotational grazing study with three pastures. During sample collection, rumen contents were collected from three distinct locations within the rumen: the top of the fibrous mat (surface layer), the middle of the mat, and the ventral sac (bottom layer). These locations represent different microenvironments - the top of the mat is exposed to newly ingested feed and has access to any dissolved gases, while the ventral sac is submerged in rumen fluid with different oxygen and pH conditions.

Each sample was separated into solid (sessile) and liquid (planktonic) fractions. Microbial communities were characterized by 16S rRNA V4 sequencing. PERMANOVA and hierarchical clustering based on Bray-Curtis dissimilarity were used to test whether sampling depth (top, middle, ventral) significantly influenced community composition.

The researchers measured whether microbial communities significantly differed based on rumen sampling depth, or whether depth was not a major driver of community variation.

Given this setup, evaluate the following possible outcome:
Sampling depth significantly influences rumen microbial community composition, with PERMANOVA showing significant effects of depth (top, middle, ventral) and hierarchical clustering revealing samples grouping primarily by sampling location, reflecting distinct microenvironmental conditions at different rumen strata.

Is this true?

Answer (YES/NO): NO